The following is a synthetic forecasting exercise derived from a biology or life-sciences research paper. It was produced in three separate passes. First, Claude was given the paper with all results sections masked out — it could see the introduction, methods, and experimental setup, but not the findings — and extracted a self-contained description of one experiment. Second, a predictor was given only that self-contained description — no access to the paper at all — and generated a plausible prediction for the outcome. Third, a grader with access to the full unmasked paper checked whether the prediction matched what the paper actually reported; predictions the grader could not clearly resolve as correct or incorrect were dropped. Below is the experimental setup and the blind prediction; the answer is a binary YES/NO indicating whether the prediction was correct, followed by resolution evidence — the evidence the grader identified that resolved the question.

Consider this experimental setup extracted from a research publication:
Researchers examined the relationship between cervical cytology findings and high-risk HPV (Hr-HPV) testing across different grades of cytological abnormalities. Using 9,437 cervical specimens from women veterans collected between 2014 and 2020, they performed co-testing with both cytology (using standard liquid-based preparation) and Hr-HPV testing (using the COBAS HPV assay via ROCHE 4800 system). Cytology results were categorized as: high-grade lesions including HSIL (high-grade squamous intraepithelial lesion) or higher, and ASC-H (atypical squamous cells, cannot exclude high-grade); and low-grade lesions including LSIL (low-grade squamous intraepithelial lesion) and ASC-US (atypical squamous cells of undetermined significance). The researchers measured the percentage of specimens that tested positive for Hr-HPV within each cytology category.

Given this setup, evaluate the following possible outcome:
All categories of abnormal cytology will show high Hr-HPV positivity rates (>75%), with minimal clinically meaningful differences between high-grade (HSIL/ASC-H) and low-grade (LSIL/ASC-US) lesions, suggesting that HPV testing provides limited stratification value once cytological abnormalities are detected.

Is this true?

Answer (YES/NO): NO